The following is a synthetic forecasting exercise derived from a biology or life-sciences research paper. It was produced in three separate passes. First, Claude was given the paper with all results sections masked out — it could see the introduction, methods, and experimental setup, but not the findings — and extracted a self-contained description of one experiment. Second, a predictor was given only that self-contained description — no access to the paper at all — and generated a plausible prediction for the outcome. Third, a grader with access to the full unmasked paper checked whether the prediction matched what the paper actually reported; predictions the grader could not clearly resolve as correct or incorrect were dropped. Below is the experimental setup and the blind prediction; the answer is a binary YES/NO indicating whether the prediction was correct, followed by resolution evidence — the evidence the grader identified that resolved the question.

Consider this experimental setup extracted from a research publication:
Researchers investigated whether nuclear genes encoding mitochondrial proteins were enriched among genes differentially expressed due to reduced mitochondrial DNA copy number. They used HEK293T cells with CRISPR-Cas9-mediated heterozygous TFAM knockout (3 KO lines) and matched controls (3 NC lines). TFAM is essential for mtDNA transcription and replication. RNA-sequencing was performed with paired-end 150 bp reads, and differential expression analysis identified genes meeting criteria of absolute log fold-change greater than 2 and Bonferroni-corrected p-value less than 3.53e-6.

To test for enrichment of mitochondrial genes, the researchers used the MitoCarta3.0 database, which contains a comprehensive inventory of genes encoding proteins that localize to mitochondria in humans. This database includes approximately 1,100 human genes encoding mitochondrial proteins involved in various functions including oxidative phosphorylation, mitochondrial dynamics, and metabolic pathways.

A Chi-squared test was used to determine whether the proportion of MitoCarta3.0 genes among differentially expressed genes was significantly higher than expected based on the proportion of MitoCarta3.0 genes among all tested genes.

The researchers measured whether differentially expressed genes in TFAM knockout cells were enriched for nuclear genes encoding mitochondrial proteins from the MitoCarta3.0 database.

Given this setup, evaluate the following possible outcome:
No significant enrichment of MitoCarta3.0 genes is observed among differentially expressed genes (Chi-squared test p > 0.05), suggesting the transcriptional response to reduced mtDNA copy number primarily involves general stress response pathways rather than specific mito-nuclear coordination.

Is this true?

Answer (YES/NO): YES